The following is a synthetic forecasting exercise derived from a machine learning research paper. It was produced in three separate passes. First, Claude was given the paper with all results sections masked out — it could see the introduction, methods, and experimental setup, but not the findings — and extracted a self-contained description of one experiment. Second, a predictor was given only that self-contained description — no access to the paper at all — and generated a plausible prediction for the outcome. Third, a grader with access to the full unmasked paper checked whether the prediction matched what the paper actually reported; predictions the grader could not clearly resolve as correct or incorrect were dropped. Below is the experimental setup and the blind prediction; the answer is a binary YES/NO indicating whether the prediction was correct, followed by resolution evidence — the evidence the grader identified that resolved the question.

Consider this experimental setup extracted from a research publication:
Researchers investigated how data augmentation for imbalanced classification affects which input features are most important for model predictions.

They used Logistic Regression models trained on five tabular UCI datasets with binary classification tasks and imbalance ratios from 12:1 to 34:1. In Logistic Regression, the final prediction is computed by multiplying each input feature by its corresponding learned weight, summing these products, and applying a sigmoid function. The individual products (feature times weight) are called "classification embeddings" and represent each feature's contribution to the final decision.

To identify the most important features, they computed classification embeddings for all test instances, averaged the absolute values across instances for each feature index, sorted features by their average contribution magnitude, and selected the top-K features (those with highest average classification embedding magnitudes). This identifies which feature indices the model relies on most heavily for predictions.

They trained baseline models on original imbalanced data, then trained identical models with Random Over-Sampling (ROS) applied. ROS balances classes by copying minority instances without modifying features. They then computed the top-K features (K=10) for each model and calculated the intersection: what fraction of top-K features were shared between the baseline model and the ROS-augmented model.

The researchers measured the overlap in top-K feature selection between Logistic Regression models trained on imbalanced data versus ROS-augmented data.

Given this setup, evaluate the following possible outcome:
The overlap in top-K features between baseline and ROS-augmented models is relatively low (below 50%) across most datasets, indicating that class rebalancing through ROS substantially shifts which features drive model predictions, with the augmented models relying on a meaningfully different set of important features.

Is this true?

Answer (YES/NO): NO